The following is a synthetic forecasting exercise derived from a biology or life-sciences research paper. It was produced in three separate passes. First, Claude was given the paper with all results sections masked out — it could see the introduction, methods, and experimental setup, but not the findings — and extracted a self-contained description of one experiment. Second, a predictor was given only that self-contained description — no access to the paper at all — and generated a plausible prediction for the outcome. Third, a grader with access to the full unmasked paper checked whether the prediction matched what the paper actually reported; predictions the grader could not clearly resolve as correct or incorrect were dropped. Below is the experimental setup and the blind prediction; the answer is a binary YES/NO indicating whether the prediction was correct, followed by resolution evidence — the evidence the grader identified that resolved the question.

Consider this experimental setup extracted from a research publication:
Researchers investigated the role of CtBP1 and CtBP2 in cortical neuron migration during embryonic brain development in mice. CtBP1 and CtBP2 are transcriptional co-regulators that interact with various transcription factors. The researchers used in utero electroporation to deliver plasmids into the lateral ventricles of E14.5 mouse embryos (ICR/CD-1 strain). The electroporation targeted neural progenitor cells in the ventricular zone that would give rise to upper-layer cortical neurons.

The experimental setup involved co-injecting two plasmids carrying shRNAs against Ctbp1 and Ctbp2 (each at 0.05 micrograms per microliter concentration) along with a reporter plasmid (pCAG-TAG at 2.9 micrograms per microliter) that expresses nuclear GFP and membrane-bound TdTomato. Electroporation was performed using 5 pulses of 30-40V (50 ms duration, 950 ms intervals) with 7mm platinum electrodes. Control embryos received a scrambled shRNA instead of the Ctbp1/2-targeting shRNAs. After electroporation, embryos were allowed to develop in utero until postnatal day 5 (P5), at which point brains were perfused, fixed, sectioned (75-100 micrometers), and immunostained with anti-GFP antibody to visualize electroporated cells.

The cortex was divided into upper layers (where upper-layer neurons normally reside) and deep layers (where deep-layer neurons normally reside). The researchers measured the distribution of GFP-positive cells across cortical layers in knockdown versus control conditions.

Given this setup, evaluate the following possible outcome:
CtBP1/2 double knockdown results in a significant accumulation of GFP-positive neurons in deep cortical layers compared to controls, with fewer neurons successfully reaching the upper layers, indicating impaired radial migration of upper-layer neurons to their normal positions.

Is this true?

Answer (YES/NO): YES